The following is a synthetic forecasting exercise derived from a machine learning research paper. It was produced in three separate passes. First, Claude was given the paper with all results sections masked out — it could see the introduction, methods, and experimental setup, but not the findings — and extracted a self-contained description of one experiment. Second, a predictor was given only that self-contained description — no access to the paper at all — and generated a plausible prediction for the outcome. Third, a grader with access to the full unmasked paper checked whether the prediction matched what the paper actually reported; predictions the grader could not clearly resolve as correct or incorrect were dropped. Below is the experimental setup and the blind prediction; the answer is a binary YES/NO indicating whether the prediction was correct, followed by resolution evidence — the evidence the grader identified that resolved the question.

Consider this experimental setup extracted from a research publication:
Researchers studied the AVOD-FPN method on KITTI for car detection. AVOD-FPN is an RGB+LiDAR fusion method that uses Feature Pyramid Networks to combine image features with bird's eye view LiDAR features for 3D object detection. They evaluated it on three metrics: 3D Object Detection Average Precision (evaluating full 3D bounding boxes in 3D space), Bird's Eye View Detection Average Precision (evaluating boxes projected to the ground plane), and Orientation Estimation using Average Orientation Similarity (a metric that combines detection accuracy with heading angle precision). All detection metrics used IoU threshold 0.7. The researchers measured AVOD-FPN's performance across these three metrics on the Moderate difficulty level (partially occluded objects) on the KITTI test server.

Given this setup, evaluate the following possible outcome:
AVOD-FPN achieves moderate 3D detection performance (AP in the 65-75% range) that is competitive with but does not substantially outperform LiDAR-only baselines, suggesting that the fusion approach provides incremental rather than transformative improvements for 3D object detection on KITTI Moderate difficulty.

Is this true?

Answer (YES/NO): NO